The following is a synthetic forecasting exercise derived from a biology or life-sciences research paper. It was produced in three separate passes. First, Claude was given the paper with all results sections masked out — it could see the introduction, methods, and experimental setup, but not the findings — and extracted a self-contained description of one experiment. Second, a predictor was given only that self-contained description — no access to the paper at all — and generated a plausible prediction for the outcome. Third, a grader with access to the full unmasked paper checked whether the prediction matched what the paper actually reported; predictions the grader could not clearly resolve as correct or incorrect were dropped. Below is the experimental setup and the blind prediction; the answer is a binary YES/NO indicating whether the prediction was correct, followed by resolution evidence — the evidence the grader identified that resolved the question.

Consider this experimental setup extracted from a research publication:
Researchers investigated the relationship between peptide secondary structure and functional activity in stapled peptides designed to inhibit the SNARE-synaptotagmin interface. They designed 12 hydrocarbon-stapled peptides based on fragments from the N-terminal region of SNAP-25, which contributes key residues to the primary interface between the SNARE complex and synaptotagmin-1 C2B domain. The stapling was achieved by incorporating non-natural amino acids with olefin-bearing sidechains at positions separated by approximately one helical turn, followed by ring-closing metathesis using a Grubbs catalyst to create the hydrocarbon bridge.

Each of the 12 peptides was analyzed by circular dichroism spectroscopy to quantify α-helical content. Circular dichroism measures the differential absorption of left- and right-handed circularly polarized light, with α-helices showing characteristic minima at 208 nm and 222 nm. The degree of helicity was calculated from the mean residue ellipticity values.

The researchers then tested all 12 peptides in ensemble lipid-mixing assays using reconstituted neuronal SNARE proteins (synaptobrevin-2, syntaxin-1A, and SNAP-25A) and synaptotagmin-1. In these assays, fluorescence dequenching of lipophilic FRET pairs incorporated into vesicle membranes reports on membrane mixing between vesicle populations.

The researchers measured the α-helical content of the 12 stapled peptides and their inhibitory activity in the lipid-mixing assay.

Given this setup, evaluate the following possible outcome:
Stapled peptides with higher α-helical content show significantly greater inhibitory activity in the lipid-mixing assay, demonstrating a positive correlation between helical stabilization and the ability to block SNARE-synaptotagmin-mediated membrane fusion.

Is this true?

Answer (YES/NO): YES